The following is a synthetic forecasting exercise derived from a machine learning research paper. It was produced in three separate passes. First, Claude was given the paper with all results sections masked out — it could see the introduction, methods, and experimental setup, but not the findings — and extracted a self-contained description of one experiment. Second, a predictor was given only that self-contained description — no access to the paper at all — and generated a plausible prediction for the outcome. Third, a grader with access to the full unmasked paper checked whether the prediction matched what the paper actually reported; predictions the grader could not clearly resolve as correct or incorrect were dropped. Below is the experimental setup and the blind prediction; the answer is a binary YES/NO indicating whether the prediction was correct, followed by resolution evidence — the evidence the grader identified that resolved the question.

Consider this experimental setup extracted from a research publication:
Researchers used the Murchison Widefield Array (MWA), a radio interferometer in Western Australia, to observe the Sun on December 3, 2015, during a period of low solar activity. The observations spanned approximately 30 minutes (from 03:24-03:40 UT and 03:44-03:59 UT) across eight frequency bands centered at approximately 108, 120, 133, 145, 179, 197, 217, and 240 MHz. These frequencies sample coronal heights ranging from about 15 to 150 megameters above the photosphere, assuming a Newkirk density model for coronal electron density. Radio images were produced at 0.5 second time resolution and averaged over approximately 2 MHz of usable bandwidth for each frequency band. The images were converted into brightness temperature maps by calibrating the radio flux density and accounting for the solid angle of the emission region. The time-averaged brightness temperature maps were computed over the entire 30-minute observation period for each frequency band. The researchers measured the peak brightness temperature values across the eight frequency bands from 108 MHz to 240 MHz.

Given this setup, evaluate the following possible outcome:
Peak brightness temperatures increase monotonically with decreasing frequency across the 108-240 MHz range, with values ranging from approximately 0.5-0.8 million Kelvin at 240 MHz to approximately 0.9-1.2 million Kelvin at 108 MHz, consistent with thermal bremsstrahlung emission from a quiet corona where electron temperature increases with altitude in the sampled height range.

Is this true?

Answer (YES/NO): NO